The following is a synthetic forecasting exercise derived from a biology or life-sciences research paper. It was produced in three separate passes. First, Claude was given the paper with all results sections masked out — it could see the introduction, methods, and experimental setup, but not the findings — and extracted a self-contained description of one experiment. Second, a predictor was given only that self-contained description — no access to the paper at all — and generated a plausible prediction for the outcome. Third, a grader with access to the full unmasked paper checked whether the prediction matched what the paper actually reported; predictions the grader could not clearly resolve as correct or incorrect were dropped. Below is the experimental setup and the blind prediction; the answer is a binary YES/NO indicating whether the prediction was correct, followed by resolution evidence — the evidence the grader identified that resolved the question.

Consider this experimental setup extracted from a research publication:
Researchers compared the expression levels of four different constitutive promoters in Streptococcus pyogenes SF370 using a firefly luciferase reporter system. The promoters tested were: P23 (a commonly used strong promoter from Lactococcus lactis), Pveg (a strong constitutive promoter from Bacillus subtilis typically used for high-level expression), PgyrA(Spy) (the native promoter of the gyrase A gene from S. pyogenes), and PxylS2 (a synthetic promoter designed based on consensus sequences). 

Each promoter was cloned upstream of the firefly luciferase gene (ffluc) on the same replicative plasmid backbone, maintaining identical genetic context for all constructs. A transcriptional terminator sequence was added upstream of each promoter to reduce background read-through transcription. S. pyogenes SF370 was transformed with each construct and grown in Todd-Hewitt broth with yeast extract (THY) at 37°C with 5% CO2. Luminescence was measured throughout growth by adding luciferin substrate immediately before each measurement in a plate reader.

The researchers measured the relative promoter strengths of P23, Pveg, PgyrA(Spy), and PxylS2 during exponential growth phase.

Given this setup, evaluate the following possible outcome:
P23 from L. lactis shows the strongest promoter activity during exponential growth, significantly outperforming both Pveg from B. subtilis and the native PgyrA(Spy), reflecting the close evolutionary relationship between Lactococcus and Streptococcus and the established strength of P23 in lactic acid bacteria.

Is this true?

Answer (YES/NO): YES